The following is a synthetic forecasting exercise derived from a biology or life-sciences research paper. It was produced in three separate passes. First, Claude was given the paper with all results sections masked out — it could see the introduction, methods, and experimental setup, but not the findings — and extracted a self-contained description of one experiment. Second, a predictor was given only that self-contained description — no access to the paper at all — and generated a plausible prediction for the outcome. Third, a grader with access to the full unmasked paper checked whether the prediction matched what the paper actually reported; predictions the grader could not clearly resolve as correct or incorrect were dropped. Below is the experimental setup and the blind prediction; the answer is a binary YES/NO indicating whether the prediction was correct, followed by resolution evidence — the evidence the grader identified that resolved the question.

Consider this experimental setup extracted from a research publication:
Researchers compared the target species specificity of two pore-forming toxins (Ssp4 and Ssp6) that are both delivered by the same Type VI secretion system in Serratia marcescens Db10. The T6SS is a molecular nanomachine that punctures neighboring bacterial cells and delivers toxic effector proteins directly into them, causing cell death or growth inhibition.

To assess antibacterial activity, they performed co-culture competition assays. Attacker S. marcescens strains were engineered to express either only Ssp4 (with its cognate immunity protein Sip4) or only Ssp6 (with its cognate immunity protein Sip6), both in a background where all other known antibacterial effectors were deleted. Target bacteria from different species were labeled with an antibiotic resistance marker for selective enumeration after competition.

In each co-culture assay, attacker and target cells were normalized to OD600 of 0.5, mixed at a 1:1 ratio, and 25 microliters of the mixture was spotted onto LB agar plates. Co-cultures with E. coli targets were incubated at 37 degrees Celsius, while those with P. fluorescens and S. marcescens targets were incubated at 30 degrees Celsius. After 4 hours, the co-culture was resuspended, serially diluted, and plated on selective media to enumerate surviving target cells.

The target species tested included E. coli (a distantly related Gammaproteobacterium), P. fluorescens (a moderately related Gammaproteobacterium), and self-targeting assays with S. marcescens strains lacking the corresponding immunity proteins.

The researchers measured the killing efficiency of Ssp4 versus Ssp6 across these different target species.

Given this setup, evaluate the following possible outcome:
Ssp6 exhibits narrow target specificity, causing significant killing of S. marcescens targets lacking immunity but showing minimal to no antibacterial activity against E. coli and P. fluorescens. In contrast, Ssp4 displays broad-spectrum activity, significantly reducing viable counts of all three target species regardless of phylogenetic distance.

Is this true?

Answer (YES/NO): NO